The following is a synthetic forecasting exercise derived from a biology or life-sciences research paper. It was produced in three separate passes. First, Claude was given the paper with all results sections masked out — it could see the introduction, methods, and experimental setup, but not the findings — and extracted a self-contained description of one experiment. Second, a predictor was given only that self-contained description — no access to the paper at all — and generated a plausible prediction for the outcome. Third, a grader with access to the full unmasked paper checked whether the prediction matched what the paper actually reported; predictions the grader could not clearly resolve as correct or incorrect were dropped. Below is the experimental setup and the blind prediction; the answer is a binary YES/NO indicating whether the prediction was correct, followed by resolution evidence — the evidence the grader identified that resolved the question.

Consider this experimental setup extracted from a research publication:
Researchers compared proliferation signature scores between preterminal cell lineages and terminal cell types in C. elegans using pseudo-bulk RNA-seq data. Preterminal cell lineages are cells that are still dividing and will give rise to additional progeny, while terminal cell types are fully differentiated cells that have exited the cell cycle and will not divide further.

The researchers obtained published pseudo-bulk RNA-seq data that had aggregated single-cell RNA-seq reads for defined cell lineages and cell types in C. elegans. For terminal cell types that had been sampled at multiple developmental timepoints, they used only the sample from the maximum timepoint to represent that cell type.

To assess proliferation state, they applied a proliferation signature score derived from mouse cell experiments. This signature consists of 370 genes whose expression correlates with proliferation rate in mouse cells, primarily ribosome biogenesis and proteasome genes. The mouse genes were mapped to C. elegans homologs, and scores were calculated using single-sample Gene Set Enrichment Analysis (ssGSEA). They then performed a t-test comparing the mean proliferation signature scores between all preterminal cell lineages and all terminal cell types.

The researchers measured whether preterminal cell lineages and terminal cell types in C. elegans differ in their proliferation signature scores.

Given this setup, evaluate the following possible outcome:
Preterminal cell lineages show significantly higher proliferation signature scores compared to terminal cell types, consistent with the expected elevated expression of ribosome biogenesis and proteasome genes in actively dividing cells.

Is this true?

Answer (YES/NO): YES